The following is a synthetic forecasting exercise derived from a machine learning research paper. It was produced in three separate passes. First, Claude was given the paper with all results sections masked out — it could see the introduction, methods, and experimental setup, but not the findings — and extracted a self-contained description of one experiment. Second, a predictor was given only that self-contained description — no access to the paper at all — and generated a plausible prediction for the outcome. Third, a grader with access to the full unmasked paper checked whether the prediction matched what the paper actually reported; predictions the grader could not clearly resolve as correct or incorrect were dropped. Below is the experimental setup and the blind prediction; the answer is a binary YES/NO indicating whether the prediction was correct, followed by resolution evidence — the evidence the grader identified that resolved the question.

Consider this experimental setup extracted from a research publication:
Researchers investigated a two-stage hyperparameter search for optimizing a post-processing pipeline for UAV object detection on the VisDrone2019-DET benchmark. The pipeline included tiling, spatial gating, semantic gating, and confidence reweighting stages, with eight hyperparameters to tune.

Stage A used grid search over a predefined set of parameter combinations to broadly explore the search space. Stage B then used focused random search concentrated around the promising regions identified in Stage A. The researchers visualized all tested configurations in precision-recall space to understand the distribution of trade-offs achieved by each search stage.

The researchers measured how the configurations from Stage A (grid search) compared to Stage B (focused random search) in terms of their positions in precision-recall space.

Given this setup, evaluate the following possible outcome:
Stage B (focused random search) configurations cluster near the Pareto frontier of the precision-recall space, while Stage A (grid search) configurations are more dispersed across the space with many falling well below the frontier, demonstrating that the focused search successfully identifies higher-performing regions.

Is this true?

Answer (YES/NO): NO